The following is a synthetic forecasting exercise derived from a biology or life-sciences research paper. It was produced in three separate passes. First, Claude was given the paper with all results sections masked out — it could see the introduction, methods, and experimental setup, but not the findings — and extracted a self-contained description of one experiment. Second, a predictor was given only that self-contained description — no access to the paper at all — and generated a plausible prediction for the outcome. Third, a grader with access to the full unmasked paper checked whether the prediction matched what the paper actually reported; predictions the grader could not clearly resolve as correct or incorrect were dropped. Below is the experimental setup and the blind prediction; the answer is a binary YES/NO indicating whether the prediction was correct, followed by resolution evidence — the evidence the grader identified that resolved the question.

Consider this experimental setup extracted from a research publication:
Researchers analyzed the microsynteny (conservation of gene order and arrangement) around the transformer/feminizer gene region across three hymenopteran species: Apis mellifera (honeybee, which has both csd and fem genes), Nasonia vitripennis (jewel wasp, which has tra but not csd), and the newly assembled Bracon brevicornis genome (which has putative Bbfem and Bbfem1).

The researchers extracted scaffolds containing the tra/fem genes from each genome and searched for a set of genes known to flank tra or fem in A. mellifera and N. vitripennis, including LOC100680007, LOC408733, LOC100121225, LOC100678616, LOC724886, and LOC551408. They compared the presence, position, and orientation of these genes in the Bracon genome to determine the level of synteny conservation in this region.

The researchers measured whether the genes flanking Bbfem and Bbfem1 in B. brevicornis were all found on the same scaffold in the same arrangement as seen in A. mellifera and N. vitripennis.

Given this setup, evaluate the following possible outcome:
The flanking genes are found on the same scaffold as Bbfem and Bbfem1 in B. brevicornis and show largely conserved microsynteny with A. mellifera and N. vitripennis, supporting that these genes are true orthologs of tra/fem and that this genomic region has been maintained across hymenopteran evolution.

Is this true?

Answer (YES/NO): NO